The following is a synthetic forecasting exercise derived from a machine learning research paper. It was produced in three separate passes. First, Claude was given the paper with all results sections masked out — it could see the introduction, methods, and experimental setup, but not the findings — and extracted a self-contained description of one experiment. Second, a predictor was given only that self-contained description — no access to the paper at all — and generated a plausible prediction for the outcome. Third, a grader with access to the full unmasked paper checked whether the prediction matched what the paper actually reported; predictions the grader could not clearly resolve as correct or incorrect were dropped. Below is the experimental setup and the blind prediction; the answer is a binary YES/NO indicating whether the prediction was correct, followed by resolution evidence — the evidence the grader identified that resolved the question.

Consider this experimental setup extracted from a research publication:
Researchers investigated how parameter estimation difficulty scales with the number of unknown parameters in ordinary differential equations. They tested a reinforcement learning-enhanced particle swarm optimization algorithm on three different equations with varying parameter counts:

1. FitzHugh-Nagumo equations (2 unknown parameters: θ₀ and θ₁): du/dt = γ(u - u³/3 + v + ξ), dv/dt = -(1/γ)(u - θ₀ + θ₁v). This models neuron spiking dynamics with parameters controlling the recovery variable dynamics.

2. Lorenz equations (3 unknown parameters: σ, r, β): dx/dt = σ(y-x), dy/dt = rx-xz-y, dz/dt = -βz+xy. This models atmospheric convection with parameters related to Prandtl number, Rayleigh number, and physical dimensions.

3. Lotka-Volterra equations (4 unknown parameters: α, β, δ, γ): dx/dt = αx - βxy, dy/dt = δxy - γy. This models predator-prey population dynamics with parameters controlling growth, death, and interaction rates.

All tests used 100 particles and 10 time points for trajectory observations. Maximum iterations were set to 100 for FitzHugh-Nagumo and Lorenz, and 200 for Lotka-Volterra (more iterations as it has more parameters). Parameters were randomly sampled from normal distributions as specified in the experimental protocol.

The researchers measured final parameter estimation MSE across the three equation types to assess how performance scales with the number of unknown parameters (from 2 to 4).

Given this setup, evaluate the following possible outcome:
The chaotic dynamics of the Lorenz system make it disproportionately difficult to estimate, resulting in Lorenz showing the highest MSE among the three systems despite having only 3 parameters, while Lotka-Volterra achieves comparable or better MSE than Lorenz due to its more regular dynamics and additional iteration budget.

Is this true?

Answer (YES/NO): NO